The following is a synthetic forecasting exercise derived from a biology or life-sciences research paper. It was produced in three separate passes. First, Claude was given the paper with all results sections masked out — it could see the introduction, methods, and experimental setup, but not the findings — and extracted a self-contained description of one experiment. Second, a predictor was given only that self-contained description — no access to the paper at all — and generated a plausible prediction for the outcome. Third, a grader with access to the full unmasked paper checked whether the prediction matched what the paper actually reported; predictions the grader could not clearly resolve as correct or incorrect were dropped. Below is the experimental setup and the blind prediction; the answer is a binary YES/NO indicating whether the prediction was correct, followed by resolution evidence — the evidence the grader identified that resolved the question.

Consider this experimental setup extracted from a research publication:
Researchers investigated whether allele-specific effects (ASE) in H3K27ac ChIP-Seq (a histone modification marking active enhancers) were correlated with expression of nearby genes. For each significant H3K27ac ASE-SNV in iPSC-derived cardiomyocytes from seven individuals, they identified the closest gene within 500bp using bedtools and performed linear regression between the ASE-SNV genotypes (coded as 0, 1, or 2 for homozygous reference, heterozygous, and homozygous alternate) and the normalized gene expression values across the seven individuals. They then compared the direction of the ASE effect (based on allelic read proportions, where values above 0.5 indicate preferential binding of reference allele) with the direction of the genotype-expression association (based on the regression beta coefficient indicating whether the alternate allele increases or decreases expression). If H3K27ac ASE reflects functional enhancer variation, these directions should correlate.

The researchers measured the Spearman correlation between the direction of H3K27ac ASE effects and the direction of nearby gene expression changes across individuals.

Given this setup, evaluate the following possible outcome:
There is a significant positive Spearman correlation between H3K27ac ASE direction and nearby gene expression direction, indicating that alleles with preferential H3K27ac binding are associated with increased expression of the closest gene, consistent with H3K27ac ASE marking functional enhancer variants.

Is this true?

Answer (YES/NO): YES